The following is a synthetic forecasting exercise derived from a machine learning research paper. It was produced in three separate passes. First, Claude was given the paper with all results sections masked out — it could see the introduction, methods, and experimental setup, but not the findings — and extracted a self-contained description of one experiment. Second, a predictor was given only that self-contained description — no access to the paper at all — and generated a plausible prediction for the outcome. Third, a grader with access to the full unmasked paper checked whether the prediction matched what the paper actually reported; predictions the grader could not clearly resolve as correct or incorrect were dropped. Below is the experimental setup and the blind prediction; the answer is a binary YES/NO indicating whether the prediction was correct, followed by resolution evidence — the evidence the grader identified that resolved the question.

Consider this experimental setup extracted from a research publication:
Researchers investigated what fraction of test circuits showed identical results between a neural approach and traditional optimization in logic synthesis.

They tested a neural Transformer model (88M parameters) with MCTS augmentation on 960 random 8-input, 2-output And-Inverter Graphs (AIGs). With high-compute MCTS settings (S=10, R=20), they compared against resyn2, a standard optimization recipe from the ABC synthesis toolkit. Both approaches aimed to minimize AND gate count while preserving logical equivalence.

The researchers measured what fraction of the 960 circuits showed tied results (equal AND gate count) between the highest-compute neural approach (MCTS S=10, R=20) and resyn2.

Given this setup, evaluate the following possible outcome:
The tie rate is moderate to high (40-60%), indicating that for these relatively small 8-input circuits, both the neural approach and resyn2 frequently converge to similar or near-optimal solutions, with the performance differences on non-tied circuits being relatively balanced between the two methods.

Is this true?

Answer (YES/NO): NO